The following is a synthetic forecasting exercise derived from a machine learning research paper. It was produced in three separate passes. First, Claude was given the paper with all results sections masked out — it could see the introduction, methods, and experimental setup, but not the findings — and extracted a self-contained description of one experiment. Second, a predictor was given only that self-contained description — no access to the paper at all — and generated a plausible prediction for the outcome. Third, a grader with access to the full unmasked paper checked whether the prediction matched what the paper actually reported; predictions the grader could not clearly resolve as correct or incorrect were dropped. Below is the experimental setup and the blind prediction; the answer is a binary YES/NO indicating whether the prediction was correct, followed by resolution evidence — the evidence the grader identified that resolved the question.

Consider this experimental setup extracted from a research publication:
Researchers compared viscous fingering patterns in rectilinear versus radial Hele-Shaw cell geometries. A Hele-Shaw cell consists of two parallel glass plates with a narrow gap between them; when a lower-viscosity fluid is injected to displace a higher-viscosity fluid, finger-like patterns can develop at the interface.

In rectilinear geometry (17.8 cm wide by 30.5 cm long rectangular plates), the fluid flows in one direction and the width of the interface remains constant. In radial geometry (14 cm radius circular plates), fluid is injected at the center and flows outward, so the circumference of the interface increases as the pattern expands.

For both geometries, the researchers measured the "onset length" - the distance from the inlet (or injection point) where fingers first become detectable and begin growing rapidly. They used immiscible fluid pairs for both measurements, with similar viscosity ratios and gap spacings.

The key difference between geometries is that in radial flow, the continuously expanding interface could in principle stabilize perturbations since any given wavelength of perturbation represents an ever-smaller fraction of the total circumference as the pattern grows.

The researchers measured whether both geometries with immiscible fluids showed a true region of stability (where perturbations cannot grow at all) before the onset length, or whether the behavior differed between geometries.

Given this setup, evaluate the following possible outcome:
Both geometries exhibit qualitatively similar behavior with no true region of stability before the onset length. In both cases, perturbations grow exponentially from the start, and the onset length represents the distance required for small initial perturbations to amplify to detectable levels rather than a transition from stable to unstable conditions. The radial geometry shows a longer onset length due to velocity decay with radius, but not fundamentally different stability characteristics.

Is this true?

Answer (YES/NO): NO